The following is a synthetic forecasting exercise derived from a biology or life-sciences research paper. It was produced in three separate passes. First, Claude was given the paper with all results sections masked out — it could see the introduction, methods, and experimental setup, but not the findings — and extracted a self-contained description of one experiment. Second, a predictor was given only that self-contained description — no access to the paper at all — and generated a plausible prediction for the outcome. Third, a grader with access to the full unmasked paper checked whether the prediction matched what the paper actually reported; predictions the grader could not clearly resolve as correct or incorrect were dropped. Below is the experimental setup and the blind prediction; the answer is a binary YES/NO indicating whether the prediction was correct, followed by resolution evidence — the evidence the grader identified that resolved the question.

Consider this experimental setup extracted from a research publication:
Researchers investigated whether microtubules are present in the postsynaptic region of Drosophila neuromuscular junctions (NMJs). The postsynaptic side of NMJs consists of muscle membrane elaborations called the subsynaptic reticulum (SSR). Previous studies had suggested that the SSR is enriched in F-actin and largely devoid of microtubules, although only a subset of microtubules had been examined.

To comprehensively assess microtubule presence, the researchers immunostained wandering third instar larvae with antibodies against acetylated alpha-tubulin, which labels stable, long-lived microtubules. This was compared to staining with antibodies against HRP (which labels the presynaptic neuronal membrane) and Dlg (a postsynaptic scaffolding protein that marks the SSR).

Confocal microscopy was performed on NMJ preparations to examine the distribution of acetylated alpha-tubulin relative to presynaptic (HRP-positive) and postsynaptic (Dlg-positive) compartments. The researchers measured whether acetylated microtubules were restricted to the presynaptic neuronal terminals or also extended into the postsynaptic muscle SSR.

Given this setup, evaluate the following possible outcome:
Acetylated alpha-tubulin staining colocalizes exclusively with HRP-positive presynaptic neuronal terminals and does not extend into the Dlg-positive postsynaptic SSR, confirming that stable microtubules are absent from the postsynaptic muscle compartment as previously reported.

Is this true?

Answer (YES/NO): NO